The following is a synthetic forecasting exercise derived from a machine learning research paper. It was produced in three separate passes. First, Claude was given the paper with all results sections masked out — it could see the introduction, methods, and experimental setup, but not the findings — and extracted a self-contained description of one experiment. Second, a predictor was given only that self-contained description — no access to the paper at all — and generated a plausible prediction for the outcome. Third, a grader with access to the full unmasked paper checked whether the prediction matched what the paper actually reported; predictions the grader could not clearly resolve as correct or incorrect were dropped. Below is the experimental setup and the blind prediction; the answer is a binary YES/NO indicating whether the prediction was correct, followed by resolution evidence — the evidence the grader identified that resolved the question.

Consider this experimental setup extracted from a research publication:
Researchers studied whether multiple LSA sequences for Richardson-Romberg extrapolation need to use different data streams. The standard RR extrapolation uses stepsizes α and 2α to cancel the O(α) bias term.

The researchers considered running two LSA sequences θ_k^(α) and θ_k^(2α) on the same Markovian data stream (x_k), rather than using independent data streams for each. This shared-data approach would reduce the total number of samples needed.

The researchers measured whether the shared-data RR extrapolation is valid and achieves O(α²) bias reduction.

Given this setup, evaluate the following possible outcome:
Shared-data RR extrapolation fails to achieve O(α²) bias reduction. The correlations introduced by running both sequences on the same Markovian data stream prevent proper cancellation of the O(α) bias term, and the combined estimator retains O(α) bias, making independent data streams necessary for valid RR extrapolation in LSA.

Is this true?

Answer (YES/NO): NO